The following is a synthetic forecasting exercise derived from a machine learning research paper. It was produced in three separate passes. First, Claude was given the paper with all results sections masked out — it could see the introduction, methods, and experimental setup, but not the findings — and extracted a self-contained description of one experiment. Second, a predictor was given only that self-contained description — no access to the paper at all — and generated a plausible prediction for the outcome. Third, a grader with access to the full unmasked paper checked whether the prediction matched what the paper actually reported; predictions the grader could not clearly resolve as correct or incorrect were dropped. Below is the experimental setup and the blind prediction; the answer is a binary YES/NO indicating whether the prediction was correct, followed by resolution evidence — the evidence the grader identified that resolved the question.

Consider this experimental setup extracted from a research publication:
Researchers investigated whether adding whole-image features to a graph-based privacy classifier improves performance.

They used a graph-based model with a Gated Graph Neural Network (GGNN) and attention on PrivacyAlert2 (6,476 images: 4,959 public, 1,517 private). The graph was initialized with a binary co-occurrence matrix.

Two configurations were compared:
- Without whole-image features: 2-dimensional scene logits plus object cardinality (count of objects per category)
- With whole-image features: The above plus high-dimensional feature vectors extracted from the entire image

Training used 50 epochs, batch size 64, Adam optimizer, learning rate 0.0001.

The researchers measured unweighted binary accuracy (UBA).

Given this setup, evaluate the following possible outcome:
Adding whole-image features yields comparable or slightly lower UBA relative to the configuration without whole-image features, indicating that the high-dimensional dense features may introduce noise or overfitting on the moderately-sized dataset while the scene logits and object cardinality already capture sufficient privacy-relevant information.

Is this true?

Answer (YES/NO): NO